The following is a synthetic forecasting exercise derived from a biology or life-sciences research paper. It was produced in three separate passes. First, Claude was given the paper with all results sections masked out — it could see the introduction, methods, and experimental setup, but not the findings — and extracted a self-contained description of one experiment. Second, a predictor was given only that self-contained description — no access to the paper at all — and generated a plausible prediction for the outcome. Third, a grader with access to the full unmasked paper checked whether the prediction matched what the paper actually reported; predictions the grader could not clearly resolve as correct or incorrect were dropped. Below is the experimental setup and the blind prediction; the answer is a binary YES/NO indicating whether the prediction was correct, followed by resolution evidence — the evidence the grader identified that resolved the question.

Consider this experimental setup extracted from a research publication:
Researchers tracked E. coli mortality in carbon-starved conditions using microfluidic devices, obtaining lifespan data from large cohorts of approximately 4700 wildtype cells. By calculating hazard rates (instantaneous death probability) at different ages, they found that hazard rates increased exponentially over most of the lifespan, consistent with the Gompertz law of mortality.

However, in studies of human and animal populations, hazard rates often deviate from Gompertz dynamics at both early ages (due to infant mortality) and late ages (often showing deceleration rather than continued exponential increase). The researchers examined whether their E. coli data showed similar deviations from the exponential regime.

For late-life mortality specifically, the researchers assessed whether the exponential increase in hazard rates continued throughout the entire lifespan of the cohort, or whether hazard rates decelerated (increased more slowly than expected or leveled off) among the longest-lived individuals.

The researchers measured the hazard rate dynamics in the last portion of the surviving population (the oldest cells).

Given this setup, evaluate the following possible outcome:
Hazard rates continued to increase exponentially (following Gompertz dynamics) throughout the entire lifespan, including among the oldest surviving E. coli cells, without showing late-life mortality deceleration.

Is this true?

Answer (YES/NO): NO